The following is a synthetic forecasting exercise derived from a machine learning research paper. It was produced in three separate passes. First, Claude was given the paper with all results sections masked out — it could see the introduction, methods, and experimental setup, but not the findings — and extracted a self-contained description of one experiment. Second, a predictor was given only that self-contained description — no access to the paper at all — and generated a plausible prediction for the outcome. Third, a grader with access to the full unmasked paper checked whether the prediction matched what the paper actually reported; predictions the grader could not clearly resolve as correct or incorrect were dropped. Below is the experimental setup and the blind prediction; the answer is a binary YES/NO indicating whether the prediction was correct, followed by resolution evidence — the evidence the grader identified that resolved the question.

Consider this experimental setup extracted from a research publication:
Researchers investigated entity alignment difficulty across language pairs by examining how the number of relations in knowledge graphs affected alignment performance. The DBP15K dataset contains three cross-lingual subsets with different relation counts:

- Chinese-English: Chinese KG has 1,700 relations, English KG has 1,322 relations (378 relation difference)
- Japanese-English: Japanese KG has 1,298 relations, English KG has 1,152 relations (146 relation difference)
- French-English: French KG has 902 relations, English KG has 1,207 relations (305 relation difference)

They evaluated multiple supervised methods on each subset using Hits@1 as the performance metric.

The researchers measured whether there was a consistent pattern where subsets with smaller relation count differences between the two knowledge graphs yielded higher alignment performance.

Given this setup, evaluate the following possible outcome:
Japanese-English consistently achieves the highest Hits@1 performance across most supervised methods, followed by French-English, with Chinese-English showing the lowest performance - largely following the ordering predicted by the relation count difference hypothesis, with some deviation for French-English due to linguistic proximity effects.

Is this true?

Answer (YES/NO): NO